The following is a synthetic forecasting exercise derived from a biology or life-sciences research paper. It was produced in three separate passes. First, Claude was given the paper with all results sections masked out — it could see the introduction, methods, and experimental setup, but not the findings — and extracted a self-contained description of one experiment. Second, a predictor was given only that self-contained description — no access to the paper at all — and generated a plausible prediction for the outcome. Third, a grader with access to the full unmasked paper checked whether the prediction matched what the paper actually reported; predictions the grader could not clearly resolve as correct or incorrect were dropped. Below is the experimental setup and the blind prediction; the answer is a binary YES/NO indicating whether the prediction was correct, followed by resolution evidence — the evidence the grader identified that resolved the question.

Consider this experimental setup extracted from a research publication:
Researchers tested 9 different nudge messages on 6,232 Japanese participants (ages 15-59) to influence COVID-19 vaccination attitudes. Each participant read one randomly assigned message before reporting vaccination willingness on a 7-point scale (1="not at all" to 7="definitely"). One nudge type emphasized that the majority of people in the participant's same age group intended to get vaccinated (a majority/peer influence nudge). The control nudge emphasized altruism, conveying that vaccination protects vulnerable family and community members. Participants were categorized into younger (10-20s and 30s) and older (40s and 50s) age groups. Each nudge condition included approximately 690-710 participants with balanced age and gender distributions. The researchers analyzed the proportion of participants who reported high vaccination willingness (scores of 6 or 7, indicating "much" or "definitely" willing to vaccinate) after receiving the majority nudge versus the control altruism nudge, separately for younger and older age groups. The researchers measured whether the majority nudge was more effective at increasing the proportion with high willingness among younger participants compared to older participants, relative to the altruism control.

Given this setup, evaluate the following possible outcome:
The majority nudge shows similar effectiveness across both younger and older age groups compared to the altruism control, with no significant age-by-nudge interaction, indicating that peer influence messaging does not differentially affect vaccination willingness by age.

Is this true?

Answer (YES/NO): NO